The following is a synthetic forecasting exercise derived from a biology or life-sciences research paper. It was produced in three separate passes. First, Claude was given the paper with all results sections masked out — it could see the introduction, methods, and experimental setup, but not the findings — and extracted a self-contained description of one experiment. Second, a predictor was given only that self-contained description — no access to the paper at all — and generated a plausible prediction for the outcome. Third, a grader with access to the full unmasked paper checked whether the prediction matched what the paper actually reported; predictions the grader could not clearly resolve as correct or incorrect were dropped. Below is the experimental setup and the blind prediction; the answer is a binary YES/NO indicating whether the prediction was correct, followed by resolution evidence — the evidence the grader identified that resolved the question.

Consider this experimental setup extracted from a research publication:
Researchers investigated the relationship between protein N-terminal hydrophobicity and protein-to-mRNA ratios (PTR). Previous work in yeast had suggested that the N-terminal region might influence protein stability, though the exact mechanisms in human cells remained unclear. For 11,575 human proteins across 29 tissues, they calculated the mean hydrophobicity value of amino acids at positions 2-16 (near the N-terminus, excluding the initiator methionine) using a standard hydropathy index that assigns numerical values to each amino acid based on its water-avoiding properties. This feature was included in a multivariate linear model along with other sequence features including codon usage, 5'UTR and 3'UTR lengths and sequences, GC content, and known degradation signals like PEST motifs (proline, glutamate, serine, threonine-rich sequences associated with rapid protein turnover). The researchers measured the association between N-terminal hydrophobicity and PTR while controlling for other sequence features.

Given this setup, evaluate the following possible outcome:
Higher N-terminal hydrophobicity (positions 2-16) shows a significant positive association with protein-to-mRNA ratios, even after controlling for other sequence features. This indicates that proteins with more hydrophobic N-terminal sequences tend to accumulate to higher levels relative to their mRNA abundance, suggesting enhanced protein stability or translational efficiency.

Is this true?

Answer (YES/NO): YES